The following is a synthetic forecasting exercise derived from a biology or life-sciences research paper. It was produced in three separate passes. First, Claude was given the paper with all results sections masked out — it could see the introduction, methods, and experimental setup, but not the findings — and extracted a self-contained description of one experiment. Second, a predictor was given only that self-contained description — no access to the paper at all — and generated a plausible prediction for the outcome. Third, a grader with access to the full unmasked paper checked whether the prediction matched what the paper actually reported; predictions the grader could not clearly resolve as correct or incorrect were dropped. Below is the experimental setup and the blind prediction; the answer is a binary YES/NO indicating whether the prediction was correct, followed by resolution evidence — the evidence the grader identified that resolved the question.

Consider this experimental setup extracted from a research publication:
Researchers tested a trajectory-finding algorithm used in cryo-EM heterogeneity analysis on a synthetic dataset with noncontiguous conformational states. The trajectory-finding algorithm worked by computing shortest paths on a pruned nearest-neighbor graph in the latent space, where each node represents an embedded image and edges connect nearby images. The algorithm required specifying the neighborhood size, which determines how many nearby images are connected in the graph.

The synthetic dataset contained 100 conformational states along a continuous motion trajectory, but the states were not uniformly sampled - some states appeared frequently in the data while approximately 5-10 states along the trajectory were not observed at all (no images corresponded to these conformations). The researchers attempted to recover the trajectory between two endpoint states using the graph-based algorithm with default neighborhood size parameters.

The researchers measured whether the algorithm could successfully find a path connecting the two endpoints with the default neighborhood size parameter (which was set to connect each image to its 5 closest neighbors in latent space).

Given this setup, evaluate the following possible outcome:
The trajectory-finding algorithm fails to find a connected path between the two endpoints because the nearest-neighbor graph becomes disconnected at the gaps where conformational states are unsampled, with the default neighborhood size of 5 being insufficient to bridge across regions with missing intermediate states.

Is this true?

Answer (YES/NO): YES